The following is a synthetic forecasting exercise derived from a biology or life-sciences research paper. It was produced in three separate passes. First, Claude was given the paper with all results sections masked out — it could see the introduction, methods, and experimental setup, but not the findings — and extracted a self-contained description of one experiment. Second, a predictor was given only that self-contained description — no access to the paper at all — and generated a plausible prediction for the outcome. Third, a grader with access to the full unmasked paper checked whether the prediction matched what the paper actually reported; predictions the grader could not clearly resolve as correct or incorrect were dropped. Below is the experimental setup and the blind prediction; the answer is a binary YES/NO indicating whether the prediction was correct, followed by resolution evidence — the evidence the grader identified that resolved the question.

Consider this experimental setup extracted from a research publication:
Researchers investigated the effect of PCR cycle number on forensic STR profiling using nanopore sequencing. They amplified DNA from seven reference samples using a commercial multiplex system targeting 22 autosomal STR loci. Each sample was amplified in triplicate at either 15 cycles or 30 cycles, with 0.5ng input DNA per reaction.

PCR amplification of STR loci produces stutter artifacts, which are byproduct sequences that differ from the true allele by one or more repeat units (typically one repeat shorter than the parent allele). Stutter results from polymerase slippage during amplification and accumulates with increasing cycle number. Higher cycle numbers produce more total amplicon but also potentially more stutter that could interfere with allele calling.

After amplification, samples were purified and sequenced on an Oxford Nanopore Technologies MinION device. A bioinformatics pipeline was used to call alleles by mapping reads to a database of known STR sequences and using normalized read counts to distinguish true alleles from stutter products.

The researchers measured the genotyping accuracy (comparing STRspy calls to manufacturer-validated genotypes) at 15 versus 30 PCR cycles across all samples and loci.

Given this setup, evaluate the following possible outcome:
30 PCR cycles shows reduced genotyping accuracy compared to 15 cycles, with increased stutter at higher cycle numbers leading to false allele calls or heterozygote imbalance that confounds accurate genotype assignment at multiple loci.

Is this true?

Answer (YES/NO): NO